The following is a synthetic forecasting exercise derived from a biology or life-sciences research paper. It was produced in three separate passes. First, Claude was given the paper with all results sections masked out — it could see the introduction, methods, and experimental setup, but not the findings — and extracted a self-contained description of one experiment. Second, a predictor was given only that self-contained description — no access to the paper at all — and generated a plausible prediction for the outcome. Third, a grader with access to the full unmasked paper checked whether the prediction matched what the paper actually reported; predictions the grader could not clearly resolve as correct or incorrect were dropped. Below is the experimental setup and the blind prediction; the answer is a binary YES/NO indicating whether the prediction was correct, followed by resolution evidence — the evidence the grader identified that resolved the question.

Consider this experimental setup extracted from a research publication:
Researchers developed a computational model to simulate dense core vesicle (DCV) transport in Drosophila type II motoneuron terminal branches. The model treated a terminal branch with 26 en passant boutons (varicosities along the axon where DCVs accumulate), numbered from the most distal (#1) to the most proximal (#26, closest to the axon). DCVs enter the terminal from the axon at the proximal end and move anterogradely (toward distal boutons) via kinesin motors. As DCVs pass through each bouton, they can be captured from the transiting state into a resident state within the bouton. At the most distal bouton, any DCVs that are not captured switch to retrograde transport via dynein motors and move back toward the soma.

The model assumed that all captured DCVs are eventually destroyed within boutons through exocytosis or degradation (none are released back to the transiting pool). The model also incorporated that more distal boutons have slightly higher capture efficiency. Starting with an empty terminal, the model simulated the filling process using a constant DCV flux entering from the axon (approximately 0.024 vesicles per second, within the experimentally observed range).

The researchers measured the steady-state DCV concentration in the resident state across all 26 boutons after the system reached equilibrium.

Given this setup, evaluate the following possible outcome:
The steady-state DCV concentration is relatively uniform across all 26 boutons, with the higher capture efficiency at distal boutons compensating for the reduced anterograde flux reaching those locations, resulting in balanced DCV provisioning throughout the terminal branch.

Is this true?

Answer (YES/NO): NO